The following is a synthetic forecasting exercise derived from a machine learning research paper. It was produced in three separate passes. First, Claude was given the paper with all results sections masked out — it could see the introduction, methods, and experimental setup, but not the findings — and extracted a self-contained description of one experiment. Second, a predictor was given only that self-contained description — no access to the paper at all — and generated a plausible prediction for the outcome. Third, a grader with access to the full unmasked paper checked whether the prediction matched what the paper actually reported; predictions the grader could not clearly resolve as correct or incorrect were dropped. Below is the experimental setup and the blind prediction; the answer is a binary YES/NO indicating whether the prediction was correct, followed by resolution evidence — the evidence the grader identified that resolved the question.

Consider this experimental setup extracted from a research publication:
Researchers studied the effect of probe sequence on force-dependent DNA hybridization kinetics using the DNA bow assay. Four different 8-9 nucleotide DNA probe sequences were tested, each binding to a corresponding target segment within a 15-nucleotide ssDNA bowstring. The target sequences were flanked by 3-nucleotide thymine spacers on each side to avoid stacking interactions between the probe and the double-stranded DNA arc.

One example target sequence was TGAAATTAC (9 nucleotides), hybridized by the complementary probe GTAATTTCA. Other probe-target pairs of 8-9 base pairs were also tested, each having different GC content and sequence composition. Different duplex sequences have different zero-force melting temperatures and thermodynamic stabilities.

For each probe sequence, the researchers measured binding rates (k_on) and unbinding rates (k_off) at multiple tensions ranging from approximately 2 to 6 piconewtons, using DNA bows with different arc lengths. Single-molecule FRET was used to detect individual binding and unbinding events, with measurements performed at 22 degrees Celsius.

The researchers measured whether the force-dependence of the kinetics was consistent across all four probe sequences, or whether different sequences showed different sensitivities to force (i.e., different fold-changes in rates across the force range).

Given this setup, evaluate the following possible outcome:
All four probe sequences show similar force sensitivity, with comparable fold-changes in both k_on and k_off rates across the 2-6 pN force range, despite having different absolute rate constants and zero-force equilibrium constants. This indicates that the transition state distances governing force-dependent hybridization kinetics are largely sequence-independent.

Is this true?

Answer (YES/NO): NO